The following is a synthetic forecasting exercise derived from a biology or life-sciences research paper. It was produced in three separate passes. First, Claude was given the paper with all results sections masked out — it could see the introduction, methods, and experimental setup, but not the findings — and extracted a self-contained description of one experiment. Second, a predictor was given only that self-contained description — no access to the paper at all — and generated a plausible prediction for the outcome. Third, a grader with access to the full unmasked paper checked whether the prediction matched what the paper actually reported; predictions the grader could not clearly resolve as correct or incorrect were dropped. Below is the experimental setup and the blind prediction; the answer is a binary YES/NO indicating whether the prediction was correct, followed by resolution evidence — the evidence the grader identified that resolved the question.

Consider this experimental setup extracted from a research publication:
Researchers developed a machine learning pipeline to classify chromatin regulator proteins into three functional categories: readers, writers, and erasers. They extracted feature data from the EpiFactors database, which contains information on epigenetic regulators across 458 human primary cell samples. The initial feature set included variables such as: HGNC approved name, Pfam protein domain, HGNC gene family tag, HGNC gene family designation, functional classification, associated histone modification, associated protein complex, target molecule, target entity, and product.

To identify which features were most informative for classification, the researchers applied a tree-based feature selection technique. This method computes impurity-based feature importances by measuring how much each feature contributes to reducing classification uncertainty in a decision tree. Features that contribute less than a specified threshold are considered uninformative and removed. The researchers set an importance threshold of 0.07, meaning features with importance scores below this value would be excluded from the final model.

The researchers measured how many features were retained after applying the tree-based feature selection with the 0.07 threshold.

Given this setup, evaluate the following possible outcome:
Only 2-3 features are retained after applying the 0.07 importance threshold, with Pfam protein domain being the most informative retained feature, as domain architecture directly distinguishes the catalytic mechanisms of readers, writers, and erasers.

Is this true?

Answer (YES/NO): NO